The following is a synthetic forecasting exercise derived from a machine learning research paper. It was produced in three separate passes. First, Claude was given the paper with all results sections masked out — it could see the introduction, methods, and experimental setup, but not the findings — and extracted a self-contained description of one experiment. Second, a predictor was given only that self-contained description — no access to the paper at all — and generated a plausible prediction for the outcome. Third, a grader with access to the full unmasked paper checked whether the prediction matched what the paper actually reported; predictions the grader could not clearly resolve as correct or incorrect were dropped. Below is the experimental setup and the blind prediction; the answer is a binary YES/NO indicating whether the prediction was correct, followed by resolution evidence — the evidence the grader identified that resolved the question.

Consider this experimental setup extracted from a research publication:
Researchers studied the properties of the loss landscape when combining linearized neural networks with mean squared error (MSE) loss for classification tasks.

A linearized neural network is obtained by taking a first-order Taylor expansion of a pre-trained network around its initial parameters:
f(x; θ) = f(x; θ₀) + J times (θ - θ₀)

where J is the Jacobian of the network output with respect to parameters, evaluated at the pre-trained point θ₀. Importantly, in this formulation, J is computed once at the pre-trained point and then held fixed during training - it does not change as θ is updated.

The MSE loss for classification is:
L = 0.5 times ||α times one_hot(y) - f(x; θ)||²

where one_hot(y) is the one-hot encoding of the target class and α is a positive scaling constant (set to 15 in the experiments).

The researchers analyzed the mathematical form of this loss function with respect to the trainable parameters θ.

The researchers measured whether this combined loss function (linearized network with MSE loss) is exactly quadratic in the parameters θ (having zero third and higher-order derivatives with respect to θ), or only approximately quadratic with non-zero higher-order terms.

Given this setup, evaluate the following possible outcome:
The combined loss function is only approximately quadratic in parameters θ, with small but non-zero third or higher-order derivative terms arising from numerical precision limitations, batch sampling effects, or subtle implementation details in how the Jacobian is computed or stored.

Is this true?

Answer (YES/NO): NO